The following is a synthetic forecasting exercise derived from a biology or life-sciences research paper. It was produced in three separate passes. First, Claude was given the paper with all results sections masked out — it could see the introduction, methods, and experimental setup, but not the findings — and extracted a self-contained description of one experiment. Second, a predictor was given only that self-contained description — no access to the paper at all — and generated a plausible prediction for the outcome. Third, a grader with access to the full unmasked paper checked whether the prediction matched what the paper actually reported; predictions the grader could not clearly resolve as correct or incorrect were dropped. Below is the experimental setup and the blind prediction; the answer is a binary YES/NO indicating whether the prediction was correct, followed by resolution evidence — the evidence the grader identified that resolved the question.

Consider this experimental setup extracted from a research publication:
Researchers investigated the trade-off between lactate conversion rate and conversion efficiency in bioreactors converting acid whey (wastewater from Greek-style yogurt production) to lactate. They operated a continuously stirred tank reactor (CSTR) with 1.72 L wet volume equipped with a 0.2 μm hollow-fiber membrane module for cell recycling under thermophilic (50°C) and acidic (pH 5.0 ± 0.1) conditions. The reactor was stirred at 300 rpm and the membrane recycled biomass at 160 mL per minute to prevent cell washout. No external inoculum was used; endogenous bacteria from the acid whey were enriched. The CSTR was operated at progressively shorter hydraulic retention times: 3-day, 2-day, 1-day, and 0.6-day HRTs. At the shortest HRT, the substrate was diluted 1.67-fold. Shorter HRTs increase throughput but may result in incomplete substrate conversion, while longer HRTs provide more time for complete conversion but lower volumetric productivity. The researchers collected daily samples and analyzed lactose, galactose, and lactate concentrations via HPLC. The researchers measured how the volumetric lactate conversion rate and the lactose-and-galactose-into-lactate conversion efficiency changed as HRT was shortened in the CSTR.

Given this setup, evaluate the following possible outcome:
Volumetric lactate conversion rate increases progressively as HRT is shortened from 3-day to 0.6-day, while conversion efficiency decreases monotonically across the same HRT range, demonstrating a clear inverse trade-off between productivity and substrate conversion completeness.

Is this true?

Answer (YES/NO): NO